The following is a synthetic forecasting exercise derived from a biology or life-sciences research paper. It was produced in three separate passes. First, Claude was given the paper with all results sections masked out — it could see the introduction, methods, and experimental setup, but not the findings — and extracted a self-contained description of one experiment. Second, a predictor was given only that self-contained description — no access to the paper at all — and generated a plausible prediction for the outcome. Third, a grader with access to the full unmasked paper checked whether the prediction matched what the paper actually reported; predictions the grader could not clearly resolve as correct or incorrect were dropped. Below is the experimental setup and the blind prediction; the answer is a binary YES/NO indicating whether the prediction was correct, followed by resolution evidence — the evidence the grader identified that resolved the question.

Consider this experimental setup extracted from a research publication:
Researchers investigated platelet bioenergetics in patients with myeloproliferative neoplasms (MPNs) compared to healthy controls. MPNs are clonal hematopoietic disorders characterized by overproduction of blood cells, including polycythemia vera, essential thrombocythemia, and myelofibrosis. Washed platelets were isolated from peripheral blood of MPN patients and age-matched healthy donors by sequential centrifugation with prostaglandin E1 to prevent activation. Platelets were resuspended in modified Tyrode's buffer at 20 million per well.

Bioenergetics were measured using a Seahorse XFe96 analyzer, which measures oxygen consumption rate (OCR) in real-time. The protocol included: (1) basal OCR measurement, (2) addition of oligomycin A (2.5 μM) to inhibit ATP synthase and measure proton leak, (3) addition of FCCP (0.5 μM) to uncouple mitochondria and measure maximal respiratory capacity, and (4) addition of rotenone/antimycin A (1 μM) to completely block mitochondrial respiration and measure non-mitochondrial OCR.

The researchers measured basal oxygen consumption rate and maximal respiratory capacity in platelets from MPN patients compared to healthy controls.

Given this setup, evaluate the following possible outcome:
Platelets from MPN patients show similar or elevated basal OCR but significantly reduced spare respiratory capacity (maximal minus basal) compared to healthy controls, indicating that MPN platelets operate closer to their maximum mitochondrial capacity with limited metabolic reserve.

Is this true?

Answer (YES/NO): NO